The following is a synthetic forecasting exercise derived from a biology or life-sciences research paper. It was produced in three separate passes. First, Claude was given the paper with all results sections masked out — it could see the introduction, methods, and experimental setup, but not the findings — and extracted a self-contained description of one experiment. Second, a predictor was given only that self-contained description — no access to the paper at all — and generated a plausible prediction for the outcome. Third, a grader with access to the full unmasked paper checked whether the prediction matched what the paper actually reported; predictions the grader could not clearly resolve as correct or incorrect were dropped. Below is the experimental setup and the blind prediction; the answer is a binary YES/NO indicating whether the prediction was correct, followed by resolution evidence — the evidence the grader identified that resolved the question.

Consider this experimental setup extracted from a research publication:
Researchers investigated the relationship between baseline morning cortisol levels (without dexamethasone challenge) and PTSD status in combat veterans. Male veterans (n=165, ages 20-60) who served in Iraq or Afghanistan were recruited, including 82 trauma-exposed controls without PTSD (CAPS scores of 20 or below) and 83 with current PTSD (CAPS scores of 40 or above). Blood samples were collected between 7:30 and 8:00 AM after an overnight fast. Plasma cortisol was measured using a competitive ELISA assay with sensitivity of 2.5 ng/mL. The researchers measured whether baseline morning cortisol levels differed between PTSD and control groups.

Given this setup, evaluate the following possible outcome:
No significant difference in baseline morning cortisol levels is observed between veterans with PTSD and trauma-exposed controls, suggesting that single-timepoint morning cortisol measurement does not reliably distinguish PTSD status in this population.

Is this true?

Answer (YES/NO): NO